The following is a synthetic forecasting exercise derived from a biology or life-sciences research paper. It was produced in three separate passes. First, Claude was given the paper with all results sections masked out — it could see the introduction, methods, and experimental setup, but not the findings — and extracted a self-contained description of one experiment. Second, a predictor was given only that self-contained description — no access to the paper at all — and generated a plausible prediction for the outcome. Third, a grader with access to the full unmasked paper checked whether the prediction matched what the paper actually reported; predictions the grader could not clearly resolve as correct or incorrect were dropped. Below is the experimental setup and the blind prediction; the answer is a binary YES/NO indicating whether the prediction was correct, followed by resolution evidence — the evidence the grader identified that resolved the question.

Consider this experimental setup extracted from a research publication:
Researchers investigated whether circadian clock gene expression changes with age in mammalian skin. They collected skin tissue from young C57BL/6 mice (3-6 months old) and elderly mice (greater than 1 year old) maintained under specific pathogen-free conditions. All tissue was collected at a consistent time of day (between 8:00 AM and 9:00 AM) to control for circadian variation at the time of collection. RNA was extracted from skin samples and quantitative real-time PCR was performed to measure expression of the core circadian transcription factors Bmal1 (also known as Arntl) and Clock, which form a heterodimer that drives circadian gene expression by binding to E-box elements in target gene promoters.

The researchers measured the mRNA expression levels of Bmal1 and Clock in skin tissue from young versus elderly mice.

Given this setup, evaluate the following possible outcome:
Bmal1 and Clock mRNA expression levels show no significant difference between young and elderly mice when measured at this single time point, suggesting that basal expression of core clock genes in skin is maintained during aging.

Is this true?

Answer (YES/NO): NO